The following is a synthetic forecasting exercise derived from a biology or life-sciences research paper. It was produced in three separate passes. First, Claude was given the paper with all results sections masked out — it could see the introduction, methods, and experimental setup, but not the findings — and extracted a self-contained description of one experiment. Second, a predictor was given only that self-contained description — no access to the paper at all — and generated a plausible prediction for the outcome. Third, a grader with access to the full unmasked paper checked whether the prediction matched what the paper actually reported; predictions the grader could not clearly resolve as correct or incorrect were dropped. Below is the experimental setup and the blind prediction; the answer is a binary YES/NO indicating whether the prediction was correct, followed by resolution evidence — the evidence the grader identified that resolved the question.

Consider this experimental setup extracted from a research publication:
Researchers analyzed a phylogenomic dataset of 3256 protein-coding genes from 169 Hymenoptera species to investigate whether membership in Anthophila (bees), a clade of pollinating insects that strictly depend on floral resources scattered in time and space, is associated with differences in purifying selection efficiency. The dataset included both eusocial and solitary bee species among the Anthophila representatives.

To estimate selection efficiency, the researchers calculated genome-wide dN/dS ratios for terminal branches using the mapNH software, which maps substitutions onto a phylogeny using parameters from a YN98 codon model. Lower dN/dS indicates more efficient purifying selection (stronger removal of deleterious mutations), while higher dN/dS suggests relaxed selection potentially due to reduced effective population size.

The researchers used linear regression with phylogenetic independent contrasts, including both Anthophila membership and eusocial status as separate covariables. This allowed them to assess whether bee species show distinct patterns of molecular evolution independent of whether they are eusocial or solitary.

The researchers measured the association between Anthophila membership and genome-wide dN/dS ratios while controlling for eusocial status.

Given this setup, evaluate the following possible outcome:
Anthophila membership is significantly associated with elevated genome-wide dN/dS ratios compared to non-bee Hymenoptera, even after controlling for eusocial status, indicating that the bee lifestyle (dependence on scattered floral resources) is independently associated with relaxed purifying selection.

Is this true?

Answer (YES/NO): YES